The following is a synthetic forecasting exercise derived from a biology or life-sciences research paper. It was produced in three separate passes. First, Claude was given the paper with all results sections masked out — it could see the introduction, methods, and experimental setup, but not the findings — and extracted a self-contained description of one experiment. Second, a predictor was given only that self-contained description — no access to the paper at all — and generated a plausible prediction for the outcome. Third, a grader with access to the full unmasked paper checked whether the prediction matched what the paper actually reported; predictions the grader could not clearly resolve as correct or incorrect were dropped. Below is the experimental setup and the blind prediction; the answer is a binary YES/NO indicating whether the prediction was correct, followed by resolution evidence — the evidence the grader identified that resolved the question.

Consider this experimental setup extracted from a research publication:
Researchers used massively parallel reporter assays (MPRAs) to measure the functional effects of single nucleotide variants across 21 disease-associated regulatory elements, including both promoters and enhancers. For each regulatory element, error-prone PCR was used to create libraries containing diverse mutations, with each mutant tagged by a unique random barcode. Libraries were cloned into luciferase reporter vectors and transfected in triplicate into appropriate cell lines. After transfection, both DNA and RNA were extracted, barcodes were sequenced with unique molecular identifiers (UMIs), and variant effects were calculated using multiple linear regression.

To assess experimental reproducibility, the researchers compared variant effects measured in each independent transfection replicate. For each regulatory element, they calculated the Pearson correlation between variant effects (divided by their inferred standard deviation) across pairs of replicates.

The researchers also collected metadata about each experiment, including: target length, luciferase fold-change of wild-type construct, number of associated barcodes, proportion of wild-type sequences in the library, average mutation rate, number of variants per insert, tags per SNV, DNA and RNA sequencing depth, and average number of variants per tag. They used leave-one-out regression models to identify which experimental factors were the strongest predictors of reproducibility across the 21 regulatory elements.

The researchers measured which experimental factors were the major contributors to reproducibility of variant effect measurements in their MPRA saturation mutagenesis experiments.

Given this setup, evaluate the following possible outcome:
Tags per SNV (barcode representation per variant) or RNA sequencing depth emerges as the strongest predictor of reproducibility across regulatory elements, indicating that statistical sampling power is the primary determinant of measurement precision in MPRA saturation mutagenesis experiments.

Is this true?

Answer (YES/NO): NO